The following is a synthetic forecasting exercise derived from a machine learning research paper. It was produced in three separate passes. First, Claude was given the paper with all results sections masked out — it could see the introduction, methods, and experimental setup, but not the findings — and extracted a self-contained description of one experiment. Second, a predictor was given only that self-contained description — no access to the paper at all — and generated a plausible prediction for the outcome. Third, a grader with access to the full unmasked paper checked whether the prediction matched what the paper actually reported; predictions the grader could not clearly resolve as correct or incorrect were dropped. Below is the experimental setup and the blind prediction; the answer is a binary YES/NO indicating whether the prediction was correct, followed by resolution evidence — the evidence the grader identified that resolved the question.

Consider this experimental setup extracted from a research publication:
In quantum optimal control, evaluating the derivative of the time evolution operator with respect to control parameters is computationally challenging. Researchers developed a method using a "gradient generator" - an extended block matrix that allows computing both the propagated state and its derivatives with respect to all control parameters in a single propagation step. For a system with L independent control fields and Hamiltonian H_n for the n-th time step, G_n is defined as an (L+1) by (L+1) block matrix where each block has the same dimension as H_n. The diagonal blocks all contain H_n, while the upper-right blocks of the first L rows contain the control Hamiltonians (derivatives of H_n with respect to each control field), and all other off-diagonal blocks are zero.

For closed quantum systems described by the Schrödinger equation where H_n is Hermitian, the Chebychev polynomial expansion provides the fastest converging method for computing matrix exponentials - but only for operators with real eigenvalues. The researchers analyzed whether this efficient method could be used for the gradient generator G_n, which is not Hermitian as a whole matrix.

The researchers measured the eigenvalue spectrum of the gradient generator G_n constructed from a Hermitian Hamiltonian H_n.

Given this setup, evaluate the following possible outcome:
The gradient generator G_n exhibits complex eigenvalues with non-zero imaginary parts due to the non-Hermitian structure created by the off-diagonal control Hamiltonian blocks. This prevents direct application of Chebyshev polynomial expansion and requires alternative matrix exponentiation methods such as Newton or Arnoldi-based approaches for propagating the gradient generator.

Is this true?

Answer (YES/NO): NO